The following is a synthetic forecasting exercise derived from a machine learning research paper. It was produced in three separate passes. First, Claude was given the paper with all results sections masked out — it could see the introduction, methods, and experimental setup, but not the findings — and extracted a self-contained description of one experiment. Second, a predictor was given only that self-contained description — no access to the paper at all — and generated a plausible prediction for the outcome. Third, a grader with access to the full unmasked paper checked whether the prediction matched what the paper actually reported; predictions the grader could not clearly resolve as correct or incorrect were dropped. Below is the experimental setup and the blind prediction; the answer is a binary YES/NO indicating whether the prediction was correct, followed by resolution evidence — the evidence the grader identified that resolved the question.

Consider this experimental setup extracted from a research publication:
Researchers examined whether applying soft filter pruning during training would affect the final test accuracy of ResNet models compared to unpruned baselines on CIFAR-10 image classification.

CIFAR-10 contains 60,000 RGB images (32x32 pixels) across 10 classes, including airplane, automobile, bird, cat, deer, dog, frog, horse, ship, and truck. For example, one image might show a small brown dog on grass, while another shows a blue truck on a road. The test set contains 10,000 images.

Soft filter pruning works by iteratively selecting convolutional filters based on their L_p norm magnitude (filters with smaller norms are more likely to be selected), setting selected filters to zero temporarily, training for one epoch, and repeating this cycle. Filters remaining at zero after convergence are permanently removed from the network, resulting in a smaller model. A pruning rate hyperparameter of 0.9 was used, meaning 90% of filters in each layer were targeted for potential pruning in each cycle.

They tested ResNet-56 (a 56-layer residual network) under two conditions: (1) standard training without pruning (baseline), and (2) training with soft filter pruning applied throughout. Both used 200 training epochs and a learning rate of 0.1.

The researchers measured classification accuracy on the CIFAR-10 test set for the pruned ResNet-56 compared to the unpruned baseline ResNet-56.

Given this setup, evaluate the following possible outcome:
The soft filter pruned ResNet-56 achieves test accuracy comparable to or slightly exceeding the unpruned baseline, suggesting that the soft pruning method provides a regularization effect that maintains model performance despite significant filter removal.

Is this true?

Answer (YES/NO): NO